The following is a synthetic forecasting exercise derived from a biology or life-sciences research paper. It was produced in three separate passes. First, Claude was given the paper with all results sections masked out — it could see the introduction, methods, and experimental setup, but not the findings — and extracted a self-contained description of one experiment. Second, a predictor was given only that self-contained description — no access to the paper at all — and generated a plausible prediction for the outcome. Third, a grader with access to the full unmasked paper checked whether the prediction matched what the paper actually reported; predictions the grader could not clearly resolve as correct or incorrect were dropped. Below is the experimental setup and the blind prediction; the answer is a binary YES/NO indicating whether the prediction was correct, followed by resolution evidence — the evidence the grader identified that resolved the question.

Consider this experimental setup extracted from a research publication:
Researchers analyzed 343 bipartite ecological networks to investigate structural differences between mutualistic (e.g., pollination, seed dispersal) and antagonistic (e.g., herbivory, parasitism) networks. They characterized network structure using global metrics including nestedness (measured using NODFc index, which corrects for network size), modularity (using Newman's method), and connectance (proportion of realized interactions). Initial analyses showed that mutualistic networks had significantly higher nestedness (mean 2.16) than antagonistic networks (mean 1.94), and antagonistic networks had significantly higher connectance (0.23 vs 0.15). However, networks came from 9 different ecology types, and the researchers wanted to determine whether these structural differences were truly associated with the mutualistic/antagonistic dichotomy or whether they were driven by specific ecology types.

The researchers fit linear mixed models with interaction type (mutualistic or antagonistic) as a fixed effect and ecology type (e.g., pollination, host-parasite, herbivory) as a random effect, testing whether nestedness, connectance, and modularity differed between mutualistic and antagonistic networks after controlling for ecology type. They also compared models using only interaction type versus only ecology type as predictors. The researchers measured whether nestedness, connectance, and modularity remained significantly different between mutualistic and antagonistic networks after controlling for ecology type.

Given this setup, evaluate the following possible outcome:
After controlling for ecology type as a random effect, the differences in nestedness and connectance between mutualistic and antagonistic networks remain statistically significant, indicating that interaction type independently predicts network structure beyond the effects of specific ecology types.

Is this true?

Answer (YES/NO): NO